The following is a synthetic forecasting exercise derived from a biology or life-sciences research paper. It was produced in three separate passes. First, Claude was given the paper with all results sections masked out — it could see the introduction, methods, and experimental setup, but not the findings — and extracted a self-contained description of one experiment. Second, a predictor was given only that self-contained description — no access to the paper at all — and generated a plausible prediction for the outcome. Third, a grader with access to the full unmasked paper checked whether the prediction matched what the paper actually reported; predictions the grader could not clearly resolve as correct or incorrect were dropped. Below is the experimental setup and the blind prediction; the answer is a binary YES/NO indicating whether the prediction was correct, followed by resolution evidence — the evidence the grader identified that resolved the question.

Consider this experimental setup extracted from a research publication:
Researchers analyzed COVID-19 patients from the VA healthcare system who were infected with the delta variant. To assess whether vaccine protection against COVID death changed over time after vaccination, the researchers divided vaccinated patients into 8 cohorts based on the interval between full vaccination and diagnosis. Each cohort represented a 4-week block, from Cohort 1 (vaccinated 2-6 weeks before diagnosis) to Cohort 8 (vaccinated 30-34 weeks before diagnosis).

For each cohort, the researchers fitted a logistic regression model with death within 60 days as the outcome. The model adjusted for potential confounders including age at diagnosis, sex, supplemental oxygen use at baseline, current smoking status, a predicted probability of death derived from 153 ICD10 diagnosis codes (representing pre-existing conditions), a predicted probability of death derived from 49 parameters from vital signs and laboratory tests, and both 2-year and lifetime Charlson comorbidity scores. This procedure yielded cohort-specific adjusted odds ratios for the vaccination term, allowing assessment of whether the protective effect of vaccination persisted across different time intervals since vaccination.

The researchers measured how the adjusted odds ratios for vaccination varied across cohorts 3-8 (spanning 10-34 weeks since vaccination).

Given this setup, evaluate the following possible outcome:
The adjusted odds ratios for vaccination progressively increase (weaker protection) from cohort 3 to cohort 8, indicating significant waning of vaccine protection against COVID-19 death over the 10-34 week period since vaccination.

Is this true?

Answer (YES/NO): NO